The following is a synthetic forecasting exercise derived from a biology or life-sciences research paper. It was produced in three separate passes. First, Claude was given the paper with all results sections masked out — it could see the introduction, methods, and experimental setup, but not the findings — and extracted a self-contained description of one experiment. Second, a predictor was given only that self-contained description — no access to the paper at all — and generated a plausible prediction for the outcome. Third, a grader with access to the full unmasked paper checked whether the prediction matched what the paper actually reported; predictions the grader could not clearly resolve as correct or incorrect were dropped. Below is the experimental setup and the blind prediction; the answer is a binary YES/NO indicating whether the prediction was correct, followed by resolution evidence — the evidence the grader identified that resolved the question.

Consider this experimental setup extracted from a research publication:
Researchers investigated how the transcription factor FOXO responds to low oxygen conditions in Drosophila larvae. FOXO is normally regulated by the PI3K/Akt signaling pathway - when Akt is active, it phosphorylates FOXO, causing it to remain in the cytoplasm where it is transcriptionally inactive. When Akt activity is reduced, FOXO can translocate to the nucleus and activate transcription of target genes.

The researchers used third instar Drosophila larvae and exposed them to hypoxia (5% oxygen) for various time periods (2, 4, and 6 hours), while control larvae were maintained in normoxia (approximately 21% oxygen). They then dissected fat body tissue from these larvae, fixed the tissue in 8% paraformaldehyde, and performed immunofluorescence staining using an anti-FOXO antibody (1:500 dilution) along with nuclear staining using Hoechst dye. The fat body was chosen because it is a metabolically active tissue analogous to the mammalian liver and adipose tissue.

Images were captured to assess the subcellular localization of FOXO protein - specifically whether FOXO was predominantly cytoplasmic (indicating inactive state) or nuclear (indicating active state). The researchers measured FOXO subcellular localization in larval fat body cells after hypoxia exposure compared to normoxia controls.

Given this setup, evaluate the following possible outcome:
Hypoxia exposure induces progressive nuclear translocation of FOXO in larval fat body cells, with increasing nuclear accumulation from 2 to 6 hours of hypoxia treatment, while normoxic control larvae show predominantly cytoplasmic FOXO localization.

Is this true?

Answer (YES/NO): NO